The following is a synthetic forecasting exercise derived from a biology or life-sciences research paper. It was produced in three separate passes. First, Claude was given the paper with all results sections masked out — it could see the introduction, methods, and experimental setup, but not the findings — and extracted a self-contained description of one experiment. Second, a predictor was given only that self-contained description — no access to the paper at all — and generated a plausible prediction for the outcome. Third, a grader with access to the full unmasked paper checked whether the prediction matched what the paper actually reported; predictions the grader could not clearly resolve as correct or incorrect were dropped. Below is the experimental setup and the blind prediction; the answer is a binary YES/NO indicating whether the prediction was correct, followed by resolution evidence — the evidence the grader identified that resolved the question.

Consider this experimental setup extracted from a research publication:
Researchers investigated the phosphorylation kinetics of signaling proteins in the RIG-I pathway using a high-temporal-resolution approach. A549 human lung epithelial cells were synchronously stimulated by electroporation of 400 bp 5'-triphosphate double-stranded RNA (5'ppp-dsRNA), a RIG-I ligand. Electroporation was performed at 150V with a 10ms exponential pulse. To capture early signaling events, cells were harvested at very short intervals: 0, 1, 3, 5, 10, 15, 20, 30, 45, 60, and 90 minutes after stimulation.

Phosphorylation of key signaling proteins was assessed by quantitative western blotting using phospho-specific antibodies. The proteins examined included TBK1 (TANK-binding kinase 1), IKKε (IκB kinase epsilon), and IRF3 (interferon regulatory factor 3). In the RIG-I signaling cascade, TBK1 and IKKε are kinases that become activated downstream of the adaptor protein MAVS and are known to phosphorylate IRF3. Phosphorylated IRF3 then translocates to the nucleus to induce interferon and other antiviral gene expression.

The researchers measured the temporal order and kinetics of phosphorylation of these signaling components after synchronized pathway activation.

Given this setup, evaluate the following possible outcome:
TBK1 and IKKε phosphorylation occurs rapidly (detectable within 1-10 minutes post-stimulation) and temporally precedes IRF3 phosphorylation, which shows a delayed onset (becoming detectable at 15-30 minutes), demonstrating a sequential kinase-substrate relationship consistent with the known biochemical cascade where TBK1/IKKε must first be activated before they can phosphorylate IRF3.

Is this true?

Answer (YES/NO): YES